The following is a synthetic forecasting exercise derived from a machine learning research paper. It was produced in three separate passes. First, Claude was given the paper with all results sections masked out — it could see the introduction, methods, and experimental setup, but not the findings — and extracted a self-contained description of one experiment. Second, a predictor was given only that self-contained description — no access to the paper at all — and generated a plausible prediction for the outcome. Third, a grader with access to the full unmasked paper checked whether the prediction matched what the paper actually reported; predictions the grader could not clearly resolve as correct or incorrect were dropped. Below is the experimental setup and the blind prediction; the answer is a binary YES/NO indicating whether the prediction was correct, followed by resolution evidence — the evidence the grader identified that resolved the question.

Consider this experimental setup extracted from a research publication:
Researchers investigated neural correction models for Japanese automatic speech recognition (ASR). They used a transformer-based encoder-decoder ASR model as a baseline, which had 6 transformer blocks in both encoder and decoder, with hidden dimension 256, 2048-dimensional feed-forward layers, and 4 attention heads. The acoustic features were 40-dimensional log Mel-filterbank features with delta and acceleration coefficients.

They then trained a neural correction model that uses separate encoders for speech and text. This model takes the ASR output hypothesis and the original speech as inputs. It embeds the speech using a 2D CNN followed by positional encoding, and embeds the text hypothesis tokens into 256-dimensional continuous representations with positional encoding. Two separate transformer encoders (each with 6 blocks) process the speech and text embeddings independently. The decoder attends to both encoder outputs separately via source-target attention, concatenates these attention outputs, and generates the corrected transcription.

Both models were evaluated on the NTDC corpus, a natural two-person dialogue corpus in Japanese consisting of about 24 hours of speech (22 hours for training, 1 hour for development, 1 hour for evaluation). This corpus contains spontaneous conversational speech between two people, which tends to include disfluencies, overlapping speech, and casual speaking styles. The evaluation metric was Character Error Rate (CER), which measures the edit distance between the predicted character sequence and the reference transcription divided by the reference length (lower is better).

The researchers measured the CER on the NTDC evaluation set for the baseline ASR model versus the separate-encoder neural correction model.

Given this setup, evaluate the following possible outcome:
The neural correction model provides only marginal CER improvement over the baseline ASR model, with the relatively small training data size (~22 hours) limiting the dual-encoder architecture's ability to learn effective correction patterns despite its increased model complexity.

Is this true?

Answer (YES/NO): NO